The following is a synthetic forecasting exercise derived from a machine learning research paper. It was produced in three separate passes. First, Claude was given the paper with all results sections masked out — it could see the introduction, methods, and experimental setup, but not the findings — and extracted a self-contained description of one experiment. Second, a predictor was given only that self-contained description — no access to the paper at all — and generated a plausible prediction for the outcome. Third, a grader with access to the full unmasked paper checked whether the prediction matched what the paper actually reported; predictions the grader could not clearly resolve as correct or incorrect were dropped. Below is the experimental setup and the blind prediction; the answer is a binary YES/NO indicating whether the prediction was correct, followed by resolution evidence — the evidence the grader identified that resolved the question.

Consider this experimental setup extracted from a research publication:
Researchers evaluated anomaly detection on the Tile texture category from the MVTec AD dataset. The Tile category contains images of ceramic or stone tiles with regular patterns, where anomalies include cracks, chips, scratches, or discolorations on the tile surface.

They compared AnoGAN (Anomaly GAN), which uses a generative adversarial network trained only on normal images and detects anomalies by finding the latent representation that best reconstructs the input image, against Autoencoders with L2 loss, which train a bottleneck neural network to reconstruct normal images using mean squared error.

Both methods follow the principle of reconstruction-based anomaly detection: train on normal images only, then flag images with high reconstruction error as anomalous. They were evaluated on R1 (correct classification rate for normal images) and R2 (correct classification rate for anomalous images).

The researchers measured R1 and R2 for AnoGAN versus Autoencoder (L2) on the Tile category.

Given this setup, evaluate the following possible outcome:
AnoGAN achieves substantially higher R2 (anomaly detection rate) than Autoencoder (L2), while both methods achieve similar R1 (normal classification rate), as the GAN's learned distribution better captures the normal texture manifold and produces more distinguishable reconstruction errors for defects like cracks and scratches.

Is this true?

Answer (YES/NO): NO